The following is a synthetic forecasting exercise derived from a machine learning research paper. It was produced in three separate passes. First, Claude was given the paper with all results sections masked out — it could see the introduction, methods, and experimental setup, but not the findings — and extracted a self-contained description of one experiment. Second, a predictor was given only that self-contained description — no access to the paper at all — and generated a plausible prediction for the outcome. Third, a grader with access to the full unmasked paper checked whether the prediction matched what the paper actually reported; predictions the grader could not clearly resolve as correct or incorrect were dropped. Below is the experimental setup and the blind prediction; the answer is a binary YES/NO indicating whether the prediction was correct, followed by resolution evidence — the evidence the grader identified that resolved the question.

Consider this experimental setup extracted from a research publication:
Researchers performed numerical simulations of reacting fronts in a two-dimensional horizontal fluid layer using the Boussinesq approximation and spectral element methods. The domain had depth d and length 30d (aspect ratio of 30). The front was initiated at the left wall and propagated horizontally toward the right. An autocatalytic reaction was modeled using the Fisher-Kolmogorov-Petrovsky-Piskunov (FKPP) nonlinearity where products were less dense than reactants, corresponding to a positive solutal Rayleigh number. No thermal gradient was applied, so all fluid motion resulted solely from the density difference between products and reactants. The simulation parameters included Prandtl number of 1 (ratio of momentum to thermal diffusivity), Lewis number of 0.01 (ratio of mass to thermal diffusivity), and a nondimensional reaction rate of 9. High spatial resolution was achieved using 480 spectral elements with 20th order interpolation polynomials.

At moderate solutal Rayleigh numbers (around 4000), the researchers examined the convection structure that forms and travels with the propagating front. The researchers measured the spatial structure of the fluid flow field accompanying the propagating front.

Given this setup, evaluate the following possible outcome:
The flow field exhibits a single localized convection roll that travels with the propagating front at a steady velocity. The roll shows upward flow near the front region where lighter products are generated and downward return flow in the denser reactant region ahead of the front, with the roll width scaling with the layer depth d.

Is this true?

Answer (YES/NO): NO